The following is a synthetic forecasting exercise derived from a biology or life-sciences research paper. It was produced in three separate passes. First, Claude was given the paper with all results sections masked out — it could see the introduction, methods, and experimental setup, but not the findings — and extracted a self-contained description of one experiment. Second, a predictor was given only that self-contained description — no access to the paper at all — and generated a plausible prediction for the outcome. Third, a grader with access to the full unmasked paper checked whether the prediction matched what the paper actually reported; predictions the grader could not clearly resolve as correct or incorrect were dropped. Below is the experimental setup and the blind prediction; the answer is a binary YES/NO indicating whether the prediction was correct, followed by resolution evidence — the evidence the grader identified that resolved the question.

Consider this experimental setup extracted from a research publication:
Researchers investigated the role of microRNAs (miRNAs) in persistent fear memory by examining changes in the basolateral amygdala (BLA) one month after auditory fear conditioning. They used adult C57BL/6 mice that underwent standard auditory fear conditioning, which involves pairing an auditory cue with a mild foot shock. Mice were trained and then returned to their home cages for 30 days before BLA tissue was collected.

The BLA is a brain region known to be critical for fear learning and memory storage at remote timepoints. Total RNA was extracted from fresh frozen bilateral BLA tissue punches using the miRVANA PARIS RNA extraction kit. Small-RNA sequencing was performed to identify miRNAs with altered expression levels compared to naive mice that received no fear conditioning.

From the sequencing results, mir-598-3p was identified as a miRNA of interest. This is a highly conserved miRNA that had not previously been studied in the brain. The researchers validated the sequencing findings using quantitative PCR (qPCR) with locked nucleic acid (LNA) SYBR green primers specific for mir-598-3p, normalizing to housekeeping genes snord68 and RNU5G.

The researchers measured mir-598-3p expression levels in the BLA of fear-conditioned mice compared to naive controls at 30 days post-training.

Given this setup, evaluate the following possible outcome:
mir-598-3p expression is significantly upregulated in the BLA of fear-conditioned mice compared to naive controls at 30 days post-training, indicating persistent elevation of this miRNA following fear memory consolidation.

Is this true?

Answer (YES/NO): NO